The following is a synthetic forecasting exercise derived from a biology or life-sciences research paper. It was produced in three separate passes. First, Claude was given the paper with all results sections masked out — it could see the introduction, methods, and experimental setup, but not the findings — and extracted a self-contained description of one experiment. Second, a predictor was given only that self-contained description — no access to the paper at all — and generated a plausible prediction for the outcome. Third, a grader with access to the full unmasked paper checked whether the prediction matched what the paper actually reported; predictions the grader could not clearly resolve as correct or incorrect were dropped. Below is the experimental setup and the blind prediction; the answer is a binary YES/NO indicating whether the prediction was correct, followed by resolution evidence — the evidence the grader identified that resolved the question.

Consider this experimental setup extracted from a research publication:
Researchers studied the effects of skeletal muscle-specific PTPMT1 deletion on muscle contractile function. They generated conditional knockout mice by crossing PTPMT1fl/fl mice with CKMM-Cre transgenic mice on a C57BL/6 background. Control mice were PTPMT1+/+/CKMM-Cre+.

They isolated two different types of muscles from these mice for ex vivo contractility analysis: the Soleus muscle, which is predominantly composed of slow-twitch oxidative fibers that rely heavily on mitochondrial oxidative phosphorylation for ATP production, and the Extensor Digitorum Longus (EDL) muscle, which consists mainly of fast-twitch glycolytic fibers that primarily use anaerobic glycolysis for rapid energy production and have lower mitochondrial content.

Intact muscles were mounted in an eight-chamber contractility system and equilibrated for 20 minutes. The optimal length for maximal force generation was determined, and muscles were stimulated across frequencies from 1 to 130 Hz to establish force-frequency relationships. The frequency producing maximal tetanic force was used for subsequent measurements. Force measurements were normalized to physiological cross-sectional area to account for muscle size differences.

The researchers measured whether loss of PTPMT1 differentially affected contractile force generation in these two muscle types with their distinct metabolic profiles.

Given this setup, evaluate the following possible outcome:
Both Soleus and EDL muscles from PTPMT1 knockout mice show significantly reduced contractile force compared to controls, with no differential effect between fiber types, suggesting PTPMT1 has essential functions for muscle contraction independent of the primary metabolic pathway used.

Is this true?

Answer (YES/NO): NO